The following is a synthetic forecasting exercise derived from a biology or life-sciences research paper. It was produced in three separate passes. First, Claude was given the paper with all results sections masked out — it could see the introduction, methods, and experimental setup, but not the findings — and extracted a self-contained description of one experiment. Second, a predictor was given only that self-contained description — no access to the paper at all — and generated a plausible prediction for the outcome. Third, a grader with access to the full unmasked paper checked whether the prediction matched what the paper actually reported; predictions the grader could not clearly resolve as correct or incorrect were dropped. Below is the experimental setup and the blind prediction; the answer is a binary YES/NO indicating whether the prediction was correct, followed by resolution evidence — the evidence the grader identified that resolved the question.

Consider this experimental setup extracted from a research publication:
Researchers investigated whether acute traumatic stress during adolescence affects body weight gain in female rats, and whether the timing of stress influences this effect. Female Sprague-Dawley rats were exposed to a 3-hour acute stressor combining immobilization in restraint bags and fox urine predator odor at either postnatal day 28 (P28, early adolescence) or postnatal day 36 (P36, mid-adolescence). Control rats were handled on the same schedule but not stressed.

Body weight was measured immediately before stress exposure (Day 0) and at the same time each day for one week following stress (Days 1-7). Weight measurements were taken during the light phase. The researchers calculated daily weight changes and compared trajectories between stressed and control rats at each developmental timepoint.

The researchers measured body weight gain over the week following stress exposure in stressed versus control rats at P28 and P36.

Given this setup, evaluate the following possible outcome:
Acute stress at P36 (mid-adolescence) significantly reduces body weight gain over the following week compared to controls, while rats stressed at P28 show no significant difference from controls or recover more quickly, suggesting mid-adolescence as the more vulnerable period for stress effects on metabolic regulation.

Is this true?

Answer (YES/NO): NO